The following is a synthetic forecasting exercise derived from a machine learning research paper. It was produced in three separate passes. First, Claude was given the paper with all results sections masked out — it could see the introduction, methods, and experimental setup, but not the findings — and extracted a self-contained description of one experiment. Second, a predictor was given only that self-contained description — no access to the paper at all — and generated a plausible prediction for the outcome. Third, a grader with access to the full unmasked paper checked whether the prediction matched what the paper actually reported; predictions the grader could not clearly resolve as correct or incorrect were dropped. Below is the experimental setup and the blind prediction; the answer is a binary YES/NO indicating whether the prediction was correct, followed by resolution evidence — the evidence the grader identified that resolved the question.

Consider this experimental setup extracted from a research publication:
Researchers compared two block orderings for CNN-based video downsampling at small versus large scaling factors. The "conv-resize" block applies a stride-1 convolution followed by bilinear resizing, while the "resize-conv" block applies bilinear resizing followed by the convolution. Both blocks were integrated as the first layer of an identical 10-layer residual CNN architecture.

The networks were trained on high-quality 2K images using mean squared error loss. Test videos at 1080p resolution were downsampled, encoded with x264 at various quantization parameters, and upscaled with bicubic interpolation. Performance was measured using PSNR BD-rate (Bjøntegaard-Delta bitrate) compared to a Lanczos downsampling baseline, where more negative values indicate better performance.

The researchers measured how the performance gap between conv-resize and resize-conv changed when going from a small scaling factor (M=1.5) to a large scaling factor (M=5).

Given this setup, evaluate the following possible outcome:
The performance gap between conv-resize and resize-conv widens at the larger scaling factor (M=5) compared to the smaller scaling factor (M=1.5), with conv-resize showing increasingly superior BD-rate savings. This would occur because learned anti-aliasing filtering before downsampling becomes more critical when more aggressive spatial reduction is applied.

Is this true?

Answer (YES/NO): YES